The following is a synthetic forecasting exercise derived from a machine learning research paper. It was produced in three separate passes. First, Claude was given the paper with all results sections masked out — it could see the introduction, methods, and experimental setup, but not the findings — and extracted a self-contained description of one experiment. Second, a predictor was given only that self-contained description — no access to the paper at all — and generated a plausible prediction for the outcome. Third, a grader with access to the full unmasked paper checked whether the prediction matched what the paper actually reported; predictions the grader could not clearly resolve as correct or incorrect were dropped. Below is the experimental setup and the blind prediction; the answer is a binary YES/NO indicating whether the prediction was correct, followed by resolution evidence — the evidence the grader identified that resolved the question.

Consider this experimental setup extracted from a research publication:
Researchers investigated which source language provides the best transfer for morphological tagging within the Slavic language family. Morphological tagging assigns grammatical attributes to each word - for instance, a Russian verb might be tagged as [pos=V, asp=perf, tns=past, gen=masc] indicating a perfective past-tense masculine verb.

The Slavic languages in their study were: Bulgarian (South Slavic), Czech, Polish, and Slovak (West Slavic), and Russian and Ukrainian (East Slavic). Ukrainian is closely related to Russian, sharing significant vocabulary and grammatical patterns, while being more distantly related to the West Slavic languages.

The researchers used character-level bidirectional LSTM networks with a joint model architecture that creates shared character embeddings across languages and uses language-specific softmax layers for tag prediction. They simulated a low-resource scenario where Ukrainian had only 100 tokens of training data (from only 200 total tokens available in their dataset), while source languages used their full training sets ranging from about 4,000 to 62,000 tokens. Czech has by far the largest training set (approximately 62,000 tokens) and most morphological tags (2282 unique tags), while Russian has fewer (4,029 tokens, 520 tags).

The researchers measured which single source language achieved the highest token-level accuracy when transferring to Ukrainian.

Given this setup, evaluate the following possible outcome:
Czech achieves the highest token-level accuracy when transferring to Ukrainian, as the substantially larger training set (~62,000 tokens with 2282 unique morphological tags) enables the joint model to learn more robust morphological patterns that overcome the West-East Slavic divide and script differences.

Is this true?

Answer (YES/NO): NO